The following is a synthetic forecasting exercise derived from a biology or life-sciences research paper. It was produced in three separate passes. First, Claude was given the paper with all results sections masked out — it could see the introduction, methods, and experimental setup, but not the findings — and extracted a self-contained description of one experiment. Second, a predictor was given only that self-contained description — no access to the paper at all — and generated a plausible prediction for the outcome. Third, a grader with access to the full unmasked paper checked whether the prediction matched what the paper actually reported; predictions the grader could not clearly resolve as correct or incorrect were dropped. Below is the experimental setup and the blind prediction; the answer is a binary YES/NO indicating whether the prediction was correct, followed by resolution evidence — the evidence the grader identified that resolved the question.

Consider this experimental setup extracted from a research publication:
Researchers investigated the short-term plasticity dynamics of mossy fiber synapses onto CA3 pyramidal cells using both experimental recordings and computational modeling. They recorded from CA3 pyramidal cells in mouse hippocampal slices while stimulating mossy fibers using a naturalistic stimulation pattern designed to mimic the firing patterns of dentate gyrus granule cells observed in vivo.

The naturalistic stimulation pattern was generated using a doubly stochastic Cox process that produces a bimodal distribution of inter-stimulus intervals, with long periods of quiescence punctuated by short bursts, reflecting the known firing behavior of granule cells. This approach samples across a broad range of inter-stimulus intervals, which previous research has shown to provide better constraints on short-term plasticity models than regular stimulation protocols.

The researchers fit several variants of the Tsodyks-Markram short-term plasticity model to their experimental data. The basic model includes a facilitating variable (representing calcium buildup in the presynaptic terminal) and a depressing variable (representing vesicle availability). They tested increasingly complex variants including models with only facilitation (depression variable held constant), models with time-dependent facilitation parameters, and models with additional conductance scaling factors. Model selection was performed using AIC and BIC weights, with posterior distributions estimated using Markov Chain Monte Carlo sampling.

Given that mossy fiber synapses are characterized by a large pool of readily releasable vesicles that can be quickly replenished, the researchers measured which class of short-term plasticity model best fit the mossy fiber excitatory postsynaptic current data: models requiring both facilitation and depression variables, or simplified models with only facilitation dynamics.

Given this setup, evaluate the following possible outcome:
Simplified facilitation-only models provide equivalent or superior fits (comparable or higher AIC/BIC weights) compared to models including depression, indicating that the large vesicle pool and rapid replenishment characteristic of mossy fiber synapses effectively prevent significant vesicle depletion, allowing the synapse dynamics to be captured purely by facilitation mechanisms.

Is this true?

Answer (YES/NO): YES